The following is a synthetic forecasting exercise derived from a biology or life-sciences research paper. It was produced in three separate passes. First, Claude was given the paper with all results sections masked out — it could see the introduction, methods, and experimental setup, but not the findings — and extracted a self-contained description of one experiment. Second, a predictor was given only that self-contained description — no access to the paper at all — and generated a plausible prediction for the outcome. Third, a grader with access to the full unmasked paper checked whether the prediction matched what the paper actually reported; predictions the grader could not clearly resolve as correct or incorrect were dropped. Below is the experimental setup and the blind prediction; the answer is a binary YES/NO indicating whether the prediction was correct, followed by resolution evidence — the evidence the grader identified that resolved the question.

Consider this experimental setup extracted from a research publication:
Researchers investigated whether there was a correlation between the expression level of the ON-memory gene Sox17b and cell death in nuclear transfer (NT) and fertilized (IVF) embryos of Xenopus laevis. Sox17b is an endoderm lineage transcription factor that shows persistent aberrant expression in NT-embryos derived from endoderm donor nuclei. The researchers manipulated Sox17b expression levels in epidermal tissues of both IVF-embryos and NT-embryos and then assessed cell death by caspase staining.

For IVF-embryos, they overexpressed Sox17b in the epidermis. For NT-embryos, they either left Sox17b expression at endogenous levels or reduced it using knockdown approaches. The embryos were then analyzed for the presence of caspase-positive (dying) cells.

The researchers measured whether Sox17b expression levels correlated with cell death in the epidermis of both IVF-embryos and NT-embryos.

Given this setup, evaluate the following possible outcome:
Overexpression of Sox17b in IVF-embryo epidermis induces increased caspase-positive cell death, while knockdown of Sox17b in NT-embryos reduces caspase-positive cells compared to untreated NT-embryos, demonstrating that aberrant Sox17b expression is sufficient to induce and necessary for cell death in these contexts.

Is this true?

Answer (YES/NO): YES